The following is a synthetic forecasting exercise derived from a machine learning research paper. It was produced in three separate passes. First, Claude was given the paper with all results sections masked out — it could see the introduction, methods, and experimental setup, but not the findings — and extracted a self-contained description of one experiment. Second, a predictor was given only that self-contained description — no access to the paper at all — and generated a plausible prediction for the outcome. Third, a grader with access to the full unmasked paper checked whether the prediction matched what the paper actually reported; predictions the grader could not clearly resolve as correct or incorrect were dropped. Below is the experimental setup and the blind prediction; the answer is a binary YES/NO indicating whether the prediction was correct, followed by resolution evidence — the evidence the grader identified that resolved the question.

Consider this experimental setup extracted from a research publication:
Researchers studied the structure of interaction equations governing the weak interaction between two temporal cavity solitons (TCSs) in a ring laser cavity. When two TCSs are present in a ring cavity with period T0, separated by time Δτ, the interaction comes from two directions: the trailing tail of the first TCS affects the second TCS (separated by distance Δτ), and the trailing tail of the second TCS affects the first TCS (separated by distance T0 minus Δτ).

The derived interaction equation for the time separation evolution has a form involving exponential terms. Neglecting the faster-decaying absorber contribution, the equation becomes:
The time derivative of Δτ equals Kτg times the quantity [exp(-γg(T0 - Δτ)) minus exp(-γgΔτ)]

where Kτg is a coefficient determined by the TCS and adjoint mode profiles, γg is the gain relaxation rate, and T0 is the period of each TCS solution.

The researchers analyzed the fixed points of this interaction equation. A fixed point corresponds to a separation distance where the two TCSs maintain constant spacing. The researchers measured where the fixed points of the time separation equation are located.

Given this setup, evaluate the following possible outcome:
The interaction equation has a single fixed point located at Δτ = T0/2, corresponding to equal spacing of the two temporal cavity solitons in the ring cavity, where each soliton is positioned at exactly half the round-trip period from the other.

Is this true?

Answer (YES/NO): YES